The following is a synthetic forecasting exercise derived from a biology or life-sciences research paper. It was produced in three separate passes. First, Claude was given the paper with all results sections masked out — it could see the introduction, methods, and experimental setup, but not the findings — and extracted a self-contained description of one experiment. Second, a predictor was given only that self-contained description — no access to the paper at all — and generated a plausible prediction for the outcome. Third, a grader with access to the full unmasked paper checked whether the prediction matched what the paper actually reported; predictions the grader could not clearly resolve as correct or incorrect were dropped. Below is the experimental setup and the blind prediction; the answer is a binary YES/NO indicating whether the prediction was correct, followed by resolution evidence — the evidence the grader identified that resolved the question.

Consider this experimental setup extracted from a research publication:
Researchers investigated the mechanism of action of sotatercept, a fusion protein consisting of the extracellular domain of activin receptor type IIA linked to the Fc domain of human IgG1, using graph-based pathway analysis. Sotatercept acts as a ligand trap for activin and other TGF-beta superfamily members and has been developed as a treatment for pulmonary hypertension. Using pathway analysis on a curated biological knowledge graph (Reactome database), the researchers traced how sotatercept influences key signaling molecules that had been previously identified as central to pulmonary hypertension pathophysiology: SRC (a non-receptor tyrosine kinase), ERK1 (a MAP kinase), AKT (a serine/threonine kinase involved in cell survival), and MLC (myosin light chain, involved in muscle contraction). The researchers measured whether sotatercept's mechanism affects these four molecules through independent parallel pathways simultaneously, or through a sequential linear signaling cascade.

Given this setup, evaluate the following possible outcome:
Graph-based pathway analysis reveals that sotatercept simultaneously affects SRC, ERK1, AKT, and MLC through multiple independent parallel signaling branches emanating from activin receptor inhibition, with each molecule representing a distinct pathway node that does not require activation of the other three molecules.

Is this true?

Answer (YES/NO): NO